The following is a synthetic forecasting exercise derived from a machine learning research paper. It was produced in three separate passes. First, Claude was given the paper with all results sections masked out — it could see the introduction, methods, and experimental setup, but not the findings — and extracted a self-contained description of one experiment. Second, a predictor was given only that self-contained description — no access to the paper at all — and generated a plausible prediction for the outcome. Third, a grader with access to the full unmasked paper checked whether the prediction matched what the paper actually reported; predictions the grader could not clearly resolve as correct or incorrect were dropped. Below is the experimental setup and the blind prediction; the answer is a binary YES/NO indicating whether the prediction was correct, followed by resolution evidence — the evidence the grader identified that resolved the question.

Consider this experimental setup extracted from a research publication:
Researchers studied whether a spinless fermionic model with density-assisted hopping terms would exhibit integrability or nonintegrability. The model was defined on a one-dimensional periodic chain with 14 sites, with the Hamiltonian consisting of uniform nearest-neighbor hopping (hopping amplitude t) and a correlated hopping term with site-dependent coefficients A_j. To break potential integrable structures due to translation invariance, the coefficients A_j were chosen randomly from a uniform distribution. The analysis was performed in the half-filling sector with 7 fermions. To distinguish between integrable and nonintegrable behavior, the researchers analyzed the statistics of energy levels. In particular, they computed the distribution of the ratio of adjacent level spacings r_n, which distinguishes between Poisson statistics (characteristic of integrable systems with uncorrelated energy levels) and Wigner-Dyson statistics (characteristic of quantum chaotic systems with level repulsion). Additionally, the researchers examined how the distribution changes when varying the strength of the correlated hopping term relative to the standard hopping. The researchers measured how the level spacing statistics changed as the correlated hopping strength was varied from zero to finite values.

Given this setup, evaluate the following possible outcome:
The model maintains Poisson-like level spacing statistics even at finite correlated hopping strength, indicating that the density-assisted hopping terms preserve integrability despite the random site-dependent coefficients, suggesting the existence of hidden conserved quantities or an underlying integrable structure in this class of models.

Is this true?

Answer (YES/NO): NO